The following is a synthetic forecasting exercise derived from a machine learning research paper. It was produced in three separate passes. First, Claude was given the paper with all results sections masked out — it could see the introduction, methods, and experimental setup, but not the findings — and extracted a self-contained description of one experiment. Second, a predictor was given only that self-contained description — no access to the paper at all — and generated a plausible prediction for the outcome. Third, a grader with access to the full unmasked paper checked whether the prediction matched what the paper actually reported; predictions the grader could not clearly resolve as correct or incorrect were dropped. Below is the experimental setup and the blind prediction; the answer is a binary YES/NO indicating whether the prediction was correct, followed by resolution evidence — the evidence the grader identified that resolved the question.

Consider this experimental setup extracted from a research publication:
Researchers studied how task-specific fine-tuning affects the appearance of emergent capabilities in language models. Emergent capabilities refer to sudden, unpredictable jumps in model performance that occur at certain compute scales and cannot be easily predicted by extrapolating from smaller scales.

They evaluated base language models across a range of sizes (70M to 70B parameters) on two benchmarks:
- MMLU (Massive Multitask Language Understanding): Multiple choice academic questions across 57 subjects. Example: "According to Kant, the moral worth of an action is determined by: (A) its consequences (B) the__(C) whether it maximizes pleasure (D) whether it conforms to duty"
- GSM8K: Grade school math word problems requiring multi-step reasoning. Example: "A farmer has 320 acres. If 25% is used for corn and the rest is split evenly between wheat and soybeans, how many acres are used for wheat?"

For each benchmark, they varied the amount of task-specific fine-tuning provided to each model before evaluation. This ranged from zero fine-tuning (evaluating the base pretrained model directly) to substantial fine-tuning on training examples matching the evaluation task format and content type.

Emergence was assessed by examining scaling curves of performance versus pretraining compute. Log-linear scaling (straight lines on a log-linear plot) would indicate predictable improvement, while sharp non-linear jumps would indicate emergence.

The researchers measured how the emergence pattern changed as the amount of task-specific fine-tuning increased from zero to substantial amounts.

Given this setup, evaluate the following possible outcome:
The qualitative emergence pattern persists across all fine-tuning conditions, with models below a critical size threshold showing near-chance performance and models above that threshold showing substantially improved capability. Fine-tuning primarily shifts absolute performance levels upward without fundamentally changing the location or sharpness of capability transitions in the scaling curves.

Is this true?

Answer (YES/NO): NO